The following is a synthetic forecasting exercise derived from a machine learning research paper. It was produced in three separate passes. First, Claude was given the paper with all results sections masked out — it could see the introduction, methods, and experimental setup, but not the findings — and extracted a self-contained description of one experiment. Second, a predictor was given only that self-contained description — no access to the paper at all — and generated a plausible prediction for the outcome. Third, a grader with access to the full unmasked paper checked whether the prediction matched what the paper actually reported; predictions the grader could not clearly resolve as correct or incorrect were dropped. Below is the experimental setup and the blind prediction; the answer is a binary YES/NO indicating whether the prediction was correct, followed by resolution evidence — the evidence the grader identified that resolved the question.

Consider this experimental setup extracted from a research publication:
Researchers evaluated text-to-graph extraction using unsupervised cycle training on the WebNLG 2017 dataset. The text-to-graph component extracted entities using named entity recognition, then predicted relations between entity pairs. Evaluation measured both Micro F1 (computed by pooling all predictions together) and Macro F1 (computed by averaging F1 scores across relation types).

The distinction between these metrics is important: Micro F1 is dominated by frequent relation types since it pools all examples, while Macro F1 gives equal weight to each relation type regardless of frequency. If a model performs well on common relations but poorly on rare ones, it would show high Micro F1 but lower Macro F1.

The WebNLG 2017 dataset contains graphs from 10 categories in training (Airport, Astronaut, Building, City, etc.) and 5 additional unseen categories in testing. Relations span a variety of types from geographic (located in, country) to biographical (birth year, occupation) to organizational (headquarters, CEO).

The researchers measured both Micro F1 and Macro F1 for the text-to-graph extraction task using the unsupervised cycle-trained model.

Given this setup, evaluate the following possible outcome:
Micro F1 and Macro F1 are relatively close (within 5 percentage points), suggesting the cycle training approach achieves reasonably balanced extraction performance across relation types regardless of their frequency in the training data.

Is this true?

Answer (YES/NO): NO